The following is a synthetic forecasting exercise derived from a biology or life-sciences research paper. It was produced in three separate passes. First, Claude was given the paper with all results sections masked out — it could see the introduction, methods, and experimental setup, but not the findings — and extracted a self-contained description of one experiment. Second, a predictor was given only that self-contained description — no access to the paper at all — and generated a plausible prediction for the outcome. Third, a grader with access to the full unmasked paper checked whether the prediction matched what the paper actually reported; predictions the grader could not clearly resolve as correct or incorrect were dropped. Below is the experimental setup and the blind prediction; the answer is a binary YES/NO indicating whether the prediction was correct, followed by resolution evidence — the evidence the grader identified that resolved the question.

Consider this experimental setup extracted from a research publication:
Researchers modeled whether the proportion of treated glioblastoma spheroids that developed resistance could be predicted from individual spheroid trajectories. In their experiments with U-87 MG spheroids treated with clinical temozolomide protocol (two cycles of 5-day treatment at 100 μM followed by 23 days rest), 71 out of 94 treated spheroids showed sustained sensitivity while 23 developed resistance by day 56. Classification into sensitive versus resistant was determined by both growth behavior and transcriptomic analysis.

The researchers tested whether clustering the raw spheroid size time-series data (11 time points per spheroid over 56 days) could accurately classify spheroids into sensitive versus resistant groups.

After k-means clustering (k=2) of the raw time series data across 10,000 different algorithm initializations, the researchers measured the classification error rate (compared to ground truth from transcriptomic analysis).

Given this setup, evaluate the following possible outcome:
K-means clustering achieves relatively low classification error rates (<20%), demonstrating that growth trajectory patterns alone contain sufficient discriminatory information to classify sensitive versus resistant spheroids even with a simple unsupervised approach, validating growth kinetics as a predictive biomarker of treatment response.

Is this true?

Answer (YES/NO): NO